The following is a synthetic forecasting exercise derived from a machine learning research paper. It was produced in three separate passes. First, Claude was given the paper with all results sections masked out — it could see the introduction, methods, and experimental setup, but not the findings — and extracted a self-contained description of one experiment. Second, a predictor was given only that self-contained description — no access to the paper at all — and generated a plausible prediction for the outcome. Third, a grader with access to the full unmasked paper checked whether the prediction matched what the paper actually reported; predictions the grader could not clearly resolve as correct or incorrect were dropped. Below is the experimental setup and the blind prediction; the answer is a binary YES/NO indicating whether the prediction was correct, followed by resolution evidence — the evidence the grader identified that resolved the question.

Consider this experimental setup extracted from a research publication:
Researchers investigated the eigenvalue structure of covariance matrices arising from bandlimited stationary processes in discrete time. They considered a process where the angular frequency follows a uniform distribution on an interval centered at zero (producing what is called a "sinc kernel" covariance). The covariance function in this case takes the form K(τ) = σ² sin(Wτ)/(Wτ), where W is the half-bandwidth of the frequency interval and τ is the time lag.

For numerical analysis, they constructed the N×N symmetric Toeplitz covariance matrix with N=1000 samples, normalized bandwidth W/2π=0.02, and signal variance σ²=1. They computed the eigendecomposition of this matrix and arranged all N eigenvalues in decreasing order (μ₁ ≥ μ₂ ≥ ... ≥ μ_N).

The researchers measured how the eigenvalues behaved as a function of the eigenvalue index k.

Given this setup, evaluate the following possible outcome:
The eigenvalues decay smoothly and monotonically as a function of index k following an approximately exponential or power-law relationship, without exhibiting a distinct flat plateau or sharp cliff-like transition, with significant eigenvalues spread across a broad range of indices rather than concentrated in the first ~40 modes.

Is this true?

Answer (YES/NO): NO